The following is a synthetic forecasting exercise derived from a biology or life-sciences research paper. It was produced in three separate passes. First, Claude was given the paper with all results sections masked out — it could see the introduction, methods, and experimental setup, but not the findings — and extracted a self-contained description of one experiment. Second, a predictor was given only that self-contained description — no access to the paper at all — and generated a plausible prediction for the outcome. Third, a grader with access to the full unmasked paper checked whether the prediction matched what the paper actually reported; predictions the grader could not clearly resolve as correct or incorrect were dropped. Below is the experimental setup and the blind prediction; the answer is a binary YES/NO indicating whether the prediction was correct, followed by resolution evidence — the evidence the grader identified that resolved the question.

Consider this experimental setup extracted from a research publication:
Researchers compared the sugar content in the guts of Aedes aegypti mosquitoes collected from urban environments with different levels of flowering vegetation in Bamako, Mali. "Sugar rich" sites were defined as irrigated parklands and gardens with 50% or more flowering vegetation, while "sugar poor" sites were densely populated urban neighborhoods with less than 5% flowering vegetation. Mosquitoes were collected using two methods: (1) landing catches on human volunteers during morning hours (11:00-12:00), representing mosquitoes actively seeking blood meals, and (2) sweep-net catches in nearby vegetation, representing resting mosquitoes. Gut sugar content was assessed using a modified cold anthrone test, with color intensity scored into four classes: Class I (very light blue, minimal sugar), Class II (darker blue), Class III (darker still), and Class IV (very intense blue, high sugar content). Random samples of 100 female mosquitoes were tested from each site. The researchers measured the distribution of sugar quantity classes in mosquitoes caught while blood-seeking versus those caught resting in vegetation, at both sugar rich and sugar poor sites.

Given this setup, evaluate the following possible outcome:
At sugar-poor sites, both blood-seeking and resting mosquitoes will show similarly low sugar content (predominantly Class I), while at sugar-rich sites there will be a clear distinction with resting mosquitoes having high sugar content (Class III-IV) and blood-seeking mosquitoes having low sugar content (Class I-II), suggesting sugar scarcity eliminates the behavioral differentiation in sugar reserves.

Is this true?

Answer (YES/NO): NO